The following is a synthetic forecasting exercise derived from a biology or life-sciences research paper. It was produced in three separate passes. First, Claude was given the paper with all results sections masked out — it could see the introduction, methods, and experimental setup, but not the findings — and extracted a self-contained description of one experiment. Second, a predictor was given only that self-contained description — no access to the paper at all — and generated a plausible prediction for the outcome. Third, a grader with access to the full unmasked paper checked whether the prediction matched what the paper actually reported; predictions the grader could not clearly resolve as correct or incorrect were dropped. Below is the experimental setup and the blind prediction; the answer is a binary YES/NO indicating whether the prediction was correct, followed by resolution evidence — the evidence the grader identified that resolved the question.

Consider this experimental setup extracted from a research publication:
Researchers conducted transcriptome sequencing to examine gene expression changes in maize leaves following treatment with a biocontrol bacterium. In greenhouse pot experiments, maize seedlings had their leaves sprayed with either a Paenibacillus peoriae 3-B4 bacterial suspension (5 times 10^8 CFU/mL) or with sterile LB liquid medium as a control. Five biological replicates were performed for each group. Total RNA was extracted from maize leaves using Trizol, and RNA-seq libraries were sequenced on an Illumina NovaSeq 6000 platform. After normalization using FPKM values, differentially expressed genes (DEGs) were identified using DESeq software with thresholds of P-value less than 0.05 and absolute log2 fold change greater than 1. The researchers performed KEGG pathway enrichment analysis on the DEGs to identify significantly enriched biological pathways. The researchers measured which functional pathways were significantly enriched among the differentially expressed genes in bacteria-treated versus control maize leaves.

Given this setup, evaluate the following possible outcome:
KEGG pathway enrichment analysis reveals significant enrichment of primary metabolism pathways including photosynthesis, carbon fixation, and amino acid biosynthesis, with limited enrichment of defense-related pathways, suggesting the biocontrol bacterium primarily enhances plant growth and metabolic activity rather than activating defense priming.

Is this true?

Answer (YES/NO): NO